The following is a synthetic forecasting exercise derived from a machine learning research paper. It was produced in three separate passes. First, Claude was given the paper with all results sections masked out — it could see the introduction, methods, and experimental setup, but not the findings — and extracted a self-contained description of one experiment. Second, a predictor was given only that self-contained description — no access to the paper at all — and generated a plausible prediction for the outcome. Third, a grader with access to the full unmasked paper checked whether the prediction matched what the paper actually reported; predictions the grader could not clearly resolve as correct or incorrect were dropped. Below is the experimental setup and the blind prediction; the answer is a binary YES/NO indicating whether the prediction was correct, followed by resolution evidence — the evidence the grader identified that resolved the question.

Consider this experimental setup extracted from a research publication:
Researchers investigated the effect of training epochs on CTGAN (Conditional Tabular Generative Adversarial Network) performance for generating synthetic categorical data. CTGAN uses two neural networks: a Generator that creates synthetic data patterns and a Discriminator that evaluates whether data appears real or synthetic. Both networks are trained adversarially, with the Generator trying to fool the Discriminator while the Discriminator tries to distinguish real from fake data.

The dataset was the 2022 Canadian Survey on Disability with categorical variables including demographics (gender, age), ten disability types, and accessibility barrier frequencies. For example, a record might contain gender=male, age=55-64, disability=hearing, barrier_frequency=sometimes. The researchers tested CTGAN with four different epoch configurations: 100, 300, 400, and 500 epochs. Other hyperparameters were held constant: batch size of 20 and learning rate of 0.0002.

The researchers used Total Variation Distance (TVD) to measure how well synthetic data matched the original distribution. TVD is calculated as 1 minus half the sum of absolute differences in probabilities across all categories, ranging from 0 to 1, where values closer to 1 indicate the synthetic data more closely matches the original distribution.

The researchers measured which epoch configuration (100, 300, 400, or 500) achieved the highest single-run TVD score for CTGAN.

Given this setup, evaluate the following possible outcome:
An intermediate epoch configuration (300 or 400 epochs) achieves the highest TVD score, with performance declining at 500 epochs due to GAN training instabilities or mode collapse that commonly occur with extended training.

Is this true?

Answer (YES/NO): YES